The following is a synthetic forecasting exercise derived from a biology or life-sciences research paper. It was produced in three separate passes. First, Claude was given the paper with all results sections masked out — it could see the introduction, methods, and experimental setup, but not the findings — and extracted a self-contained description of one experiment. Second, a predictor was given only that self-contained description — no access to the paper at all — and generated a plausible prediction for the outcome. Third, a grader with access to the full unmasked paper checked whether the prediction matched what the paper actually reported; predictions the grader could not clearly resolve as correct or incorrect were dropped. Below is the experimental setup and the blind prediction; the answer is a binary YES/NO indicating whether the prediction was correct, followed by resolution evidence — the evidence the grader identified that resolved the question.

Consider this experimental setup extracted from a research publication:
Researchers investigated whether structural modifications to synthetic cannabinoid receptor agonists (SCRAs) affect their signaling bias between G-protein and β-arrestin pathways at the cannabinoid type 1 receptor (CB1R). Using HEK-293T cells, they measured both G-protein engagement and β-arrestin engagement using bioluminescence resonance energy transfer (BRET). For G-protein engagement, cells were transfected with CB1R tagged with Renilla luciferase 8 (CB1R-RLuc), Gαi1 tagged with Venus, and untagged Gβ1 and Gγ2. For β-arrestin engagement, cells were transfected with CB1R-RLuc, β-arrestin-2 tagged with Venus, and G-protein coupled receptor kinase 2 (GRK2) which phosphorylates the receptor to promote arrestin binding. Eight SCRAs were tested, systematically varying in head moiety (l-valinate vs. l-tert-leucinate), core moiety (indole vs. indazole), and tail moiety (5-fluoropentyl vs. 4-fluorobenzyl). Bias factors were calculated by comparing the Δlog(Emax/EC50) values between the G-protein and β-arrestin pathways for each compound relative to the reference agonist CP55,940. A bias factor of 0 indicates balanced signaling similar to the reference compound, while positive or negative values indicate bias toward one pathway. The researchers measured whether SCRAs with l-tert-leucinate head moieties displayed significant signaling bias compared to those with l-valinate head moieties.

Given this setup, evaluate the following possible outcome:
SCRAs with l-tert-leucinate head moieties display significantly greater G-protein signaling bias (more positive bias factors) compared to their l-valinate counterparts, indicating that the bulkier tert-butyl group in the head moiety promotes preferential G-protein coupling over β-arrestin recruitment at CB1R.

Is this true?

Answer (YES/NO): NO